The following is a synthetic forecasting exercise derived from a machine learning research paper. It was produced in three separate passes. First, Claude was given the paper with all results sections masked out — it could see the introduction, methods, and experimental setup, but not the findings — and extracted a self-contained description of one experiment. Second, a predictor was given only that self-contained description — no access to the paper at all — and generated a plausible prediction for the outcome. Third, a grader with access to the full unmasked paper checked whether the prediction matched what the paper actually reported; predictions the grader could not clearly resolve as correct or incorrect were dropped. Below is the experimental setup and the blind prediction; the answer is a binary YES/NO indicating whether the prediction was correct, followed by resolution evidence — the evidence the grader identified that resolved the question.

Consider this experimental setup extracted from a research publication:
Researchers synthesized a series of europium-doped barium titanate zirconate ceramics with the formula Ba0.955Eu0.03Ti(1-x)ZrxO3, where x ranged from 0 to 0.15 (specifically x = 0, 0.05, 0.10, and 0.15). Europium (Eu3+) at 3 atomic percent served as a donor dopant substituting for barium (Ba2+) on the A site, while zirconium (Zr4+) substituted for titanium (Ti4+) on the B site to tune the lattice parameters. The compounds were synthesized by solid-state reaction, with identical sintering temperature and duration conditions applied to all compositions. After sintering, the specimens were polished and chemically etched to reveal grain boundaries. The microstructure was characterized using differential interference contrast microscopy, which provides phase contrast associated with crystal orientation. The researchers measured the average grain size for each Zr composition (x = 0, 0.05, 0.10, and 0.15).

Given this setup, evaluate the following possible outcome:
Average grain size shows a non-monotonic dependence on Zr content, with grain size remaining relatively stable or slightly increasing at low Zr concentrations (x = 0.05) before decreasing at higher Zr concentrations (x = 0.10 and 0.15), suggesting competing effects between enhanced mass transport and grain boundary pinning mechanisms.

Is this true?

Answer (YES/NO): NO